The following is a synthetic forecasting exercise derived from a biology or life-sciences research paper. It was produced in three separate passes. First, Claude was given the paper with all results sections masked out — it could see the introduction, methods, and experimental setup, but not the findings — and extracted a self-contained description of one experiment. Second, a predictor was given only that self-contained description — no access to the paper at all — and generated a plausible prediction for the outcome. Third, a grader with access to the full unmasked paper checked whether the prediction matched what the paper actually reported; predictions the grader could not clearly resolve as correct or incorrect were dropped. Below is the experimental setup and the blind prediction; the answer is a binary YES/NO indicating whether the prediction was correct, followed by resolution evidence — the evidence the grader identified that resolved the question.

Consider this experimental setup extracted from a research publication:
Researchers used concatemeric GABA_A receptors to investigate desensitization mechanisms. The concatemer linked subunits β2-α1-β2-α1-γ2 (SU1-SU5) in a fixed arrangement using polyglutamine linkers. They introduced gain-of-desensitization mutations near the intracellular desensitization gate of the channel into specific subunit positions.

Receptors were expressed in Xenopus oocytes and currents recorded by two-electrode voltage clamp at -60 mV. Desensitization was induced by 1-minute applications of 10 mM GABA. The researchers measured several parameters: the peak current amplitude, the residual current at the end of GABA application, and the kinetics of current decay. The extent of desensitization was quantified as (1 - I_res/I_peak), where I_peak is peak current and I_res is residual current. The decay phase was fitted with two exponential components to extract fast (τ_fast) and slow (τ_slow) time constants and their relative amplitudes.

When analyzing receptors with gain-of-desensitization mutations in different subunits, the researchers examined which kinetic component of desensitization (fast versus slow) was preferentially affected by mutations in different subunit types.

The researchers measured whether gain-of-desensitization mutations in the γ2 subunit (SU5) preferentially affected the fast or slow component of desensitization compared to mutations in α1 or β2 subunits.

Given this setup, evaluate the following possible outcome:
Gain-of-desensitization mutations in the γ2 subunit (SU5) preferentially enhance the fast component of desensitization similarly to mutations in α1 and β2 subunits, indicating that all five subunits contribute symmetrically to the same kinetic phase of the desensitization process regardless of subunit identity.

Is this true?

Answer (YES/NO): NO